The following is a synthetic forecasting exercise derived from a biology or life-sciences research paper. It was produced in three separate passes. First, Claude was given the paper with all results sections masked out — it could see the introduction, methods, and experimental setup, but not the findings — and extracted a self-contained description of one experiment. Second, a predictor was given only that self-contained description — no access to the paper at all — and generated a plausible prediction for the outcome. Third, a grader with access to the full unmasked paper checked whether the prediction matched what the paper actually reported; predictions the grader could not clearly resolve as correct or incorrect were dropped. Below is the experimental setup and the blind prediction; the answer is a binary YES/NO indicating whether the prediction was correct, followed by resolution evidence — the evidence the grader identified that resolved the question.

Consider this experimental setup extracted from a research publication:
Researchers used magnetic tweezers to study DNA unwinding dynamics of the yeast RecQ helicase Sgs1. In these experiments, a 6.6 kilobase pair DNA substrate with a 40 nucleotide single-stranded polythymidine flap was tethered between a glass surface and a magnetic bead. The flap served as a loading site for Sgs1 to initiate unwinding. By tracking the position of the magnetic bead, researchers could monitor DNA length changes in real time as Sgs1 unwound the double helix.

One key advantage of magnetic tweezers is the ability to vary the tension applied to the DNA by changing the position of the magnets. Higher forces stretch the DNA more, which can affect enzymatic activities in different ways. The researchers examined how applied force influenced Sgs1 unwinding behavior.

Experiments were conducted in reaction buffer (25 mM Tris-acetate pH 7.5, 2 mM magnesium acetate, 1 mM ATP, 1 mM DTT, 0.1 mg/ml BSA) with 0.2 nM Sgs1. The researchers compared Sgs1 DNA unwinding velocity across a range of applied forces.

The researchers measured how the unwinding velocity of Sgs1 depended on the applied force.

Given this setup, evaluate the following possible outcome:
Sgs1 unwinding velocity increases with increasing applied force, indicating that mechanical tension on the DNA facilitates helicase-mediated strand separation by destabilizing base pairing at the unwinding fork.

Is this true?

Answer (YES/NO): NO